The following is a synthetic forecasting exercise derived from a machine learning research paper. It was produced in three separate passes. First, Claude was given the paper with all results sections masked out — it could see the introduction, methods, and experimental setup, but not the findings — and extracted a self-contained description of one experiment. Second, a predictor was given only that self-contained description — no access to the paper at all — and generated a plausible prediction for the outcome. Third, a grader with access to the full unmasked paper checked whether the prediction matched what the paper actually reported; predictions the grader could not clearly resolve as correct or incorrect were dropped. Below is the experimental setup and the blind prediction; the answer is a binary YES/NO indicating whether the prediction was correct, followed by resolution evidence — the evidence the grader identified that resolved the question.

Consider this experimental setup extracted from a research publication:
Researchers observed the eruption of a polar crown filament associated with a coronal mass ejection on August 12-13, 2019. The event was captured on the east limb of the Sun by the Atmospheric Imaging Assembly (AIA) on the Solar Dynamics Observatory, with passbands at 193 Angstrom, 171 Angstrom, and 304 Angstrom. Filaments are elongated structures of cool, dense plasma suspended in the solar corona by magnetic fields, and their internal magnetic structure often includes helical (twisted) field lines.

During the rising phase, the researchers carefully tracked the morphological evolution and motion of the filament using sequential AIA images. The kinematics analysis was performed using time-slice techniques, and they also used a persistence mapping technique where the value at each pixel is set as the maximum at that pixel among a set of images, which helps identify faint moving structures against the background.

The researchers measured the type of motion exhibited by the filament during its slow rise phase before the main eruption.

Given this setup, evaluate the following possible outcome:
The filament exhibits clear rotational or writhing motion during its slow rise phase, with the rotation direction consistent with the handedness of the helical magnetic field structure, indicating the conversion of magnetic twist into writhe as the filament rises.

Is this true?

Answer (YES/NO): NO